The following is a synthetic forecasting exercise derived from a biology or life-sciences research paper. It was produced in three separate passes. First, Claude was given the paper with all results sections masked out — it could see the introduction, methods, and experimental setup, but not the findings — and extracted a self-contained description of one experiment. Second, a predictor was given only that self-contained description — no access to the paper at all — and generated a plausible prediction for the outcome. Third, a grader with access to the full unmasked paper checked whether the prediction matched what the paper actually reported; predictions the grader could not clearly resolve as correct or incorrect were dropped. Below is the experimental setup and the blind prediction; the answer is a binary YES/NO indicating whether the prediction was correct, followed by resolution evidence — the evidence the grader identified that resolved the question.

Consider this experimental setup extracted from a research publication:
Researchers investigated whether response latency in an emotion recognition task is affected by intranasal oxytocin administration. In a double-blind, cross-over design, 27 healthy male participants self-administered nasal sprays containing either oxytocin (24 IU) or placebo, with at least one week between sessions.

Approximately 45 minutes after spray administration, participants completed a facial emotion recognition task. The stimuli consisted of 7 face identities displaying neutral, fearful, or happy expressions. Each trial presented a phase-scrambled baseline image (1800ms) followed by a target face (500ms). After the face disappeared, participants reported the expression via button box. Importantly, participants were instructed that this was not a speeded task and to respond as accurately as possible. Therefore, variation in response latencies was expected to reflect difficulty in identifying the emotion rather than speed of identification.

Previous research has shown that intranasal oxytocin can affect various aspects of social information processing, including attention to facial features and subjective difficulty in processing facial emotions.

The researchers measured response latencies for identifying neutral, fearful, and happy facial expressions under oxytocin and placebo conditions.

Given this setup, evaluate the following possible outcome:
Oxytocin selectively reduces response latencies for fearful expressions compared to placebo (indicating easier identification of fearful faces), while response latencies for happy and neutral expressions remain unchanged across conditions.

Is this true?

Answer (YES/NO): NO